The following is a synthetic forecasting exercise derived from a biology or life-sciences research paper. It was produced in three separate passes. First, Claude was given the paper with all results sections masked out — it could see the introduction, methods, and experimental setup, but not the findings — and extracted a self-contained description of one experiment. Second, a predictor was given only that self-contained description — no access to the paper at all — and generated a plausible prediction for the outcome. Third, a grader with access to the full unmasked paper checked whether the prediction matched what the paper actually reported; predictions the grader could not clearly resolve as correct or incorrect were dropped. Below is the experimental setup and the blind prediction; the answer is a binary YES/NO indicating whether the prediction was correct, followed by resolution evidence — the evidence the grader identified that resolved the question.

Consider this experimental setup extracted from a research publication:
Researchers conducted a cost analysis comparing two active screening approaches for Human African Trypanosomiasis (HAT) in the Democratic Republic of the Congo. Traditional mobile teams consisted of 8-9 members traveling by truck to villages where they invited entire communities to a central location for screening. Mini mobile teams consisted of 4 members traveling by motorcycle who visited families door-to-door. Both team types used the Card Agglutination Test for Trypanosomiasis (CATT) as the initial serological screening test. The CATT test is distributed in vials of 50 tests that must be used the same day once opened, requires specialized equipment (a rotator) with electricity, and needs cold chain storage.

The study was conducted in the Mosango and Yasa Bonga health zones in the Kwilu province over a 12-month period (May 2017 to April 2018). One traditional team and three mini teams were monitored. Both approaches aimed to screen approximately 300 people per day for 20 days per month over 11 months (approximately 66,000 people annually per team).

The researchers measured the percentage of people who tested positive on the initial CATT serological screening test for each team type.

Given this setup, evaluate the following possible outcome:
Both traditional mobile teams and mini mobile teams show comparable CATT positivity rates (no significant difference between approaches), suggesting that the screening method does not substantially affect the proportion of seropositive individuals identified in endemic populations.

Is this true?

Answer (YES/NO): NO